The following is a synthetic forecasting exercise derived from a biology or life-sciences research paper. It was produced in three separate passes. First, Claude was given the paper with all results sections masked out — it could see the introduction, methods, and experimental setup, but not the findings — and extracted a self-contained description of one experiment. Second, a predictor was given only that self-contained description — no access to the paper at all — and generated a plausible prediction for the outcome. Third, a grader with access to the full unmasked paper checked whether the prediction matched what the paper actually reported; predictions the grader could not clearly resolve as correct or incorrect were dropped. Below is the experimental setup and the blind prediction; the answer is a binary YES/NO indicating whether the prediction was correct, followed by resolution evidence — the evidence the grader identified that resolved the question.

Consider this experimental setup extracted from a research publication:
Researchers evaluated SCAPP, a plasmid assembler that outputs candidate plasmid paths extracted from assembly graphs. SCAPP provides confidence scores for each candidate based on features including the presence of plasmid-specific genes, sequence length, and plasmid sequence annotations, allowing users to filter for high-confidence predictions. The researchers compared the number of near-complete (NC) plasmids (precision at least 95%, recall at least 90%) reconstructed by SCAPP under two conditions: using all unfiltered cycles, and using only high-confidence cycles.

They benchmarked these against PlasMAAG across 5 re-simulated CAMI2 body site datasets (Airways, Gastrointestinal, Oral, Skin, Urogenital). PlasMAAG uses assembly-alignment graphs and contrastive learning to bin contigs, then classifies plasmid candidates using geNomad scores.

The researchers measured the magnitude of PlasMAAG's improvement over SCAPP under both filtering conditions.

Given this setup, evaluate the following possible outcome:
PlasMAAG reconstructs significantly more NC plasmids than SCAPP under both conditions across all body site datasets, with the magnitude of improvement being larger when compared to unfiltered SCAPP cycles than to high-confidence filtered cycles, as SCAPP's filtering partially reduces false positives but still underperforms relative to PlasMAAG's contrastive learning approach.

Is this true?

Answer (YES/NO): NO